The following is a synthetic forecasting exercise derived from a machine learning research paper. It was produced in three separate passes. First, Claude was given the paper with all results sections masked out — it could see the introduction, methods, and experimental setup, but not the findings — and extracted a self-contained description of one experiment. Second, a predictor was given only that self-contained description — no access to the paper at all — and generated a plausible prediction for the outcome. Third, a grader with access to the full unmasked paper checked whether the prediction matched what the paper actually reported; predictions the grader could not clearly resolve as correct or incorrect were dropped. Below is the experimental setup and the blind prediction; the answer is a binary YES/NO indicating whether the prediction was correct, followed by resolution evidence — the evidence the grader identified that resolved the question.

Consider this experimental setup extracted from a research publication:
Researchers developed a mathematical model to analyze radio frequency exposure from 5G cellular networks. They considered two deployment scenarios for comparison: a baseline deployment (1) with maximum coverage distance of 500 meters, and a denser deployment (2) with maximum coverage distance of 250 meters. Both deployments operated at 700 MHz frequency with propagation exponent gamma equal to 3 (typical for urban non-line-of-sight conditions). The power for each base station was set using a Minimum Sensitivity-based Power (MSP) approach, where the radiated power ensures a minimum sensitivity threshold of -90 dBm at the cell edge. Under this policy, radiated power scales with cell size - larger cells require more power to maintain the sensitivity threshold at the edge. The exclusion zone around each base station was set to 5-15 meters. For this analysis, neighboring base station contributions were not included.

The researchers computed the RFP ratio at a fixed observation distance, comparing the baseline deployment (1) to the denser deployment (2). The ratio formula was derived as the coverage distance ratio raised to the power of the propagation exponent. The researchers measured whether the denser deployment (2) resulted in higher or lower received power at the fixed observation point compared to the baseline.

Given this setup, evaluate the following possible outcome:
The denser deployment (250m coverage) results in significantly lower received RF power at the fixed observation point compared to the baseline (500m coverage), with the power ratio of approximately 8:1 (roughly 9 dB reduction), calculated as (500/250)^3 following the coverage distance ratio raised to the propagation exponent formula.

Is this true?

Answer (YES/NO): YES